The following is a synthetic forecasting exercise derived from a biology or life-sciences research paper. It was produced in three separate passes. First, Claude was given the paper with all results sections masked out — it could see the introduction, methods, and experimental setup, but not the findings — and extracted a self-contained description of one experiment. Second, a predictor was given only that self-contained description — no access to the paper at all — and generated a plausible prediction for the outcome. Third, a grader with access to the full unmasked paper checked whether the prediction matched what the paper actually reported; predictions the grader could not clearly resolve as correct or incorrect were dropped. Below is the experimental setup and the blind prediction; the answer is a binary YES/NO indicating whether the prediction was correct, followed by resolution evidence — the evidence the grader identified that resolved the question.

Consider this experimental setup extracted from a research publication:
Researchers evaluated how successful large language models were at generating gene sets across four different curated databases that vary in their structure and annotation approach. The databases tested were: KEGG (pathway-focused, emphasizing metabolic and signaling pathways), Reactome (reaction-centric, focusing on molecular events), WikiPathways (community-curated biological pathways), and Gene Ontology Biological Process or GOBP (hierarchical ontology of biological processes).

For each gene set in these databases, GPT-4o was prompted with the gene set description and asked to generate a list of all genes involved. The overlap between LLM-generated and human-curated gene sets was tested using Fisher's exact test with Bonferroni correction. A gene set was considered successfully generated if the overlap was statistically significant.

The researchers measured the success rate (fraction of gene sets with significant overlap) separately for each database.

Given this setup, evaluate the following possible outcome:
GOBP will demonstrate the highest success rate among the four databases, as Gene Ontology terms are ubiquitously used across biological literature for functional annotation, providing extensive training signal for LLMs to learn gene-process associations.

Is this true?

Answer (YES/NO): NO